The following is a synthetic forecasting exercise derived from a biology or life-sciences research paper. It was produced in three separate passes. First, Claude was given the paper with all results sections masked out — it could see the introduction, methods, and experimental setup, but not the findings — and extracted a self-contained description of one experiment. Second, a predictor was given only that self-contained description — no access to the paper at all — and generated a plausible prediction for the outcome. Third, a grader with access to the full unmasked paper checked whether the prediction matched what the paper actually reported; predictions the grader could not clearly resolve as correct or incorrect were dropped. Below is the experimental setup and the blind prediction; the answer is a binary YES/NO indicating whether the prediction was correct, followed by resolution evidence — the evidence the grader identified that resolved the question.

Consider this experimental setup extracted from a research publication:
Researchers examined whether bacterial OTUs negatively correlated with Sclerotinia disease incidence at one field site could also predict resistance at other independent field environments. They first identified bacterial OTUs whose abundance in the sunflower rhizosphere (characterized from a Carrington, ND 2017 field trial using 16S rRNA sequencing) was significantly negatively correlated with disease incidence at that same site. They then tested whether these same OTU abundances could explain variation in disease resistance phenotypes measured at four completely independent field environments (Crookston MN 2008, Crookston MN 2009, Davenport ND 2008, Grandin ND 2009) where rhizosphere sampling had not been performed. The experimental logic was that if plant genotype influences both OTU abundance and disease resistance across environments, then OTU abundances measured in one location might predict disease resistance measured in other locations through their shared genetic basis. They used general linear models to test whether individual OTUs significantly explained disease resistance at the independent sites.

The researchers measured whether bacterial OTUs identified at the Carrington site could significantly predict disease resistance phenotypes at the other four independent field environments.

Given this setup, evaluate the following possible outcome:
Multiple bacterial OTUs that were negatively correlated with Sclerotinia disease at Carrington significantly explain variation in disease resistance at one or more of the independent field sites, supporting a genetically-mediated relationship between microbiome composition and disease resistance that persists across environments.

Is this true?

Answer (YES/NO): YES